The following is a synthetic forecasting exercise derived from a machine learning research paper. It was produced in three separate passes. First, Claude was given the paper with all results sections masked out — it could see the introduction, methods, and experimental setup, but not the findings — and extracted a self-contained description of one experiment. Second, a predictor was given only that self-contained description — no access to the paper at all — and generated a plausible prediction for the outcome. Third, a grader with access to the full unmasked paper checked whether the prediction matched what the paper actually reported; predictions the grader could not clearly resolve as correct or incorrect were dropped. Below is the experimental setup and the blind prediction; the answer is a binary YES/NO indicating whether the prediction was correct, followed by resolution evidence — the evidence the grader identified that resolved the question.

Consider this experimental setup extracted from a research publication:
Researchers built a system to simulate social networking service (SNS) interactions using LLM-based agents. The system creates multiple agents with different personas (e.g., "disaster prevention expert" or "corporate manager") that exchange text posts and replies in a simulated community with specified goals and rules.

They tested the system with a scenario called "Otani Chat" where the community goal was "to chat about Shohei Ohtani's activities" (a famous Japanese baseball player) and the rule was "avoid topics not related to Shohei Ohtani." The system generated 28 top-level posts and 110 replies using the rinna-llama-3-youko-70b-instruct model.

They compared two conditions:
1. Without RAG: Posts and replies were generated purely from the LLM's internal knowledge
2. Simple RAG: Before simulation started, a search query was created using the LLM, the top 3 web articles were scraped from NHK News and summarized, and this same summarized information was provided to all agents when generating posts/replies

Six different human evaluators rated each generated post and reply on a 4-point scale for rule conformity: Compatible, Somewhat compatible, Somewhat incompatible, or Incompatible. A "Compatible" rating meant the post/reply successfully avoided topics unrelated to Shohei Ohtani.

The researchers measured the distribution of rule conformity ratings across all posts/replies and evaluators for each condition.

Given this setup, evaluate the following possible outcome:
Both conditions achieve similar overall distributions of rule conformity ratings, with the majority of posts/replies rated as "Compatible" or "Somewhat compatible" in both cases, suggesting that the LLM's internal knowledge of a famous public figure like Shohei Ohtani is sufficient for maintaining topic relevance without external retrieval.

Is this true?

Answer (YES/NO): NO